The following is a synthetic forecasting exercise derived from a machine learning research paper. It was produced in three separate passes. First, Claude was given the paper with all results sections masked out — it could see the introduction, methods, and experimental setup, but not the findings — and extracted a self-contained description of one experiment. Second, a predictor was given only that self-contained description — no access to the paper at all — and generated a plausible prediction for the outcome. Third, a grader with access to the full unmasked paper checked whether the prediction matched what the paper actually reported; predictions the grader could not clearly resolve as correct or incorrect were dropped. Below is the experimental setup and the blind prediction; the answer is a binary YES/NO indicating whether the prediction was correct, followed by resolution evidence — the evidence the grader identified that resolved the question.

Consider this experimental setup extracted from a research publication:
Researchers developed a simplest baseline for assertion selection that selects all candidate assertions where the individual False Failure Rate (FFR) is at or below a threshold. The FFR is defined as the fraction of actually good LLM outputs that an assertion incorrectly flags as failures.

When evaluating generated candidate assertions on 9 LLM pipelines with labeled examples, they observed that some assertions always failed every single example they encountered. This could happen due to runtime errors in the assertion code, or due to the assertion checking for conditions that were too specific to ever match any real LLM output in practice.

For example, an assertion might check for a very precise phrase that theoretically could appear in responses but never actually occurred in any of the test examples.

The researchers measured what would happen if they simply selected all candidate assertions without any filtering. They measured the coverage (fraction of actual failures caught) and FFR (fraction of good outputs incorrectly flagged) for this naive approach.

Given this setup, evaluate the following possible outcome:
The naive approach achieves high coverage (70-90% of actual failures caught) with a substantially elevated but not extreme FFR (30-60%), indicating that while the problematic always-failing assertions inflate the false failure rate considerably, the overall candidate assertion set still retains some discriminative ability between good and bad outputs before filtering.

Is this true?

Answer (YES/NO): NO